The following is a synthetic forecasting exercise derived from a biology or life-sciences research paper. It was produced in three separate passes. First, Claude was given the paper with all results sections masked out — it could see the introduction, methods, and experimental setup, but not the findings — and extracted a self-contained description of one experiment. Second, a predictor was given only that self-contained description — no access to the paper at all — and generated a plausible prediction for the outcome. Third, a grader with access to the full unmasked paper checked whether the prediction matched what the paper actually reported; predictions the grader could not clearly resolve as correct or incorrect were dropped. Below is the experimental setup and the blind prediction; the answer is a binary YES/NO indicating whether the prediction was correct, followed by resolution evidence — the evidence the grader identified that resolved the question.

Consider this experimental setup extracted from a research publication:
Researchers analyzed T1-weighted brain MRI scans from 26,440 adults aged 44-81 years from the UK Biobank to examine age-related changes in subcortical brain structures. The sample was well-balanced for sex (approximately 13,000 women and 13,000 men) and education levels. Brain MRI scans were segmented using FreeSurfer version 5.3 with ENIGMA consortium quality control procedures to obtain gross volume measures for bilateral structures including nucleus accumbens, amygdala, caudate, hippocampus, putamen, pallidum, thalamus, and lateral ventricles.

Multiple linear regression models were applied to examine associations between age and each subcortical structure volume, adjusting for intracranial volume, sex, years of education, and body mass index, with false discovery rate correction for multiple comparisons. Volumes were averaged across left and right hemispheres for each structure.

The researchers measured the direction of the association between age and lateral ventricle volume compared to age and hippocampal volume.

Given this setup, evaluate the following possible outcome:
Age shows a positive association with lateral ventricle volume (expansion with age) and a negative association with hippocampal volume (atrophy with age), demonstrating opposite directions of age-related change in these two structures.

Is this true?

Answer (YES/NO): YES